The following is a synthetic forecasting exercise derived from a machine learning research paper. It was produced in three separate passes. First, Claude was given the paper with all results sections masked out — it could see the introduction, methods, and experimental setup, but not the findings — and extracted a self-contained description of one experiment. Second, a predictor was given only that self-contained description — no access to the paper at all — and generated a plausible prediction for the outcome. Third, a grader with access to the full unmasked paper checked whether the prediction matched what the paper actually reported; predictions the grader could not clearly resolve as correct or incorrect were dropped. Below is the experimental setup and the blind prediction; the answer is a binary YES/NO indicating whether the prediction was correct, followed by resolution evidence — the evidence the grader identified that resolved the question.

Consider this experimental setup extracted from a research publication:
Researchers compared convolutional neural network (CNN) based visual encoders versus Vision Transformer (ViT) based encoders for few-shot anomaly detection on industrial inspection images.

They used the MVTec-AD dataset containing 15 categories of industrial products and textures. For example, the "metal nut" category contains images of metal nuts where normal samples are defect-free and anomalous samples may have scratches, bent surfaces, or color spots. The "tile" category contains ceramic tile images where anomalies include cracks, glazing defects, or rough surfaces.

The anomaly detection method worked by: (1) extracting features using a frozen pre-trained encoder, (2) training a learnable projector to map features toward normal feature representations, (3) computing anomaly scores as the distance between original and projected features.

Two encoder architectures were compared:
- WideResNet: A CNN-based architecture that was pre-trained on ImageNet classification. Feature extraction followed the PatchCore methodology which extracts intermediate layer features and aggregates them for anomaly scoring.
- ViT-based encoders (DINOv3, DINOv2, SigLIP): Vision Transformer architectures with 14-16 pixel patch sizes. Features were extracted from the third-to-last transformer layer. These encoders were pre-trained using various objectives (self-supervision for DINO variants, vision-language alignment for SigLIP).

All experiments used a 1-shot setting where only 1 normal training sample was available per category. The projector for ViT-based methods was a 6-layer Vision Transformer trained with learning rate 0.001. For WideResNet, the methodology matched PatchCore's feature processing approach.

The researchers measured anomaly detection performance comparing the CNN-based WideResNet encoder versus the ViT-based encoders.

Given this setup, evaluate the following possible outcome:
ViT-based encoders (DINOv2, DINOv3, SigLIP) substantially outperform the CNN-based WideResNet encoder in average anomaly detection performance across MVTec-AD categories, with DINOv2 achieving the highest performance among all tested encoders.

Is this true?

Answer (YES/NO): NO